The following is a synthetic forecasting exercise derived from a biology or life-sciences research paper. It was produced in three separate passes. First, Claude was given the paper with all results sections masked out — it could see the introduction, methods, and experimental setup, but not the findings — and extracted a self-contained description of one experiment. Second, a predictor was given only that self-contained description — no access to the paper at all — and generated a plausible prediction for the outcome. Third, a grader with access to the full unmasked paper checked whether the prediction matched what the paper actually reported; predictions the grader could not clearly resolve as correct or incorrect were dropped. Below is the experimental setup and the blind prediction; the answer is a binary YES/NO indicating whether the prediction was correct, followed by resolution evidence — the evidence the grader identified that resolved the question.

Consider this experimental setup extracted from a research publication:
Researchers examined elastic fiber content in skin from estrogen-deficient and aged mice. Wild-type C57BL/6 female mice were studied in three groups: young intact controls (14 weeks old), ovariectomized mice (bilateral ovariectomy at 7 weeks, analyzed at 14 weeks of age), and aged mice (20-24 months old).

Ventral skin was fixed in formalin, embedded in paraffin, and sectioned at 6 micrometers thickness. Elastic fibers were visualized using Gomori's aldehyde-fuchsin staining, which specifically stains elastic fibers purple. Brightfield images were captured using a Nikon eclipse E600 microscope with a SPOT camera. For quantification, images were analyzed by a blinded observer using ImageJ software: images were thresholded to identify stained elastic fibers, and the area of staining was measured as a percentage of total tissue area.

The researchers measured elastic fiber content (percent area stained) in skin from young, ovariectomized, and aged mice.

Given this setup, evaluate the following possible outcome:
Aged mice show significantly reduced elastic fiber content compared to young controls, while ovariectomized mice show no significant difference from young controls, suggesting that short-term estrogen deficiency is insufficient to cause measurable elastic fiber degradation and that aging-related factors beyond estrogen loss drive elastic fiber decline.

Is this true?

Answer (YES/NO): NO